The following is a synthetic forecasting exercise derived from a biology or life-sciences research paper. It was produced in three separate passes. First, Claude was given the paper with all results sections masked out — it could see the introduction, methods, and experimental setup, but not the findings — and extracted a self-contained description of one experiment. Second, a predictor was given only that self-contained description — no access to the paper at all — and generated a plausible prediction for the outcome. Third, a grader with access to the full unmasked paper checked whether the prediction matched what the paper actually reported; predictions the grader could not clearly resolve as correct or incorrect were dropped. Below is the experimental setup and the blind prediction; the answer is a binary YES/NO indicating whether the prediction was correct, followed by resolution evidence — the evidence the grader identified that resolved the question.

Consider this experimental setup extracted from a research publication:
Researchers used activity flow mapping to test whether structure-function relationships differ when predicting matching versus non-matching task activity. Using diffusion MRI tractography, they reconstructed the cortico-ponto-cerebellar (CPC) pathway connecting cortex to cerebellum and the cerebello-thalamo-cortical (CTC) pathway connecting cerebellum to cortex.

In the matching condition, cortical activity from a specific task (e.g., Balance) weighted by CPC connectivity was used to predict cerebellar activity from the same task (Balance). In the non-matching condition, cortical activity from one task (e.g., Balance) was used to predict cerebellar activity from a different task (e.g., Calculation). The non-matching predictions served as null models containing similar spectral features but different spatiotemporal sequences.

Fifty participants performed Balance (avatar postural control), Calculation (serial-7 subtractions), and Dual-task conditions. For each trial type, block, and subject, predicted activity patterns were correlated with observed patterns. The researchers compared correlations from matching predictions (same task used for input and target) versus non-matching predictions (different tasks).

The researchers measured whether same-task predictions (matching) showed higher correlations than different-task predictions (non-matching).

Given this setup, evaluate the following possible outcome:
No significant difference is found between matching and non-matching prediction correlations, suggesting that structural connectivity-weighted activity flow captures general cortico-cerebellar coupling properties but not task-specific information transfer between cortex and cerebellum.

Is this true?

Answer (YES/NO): NO